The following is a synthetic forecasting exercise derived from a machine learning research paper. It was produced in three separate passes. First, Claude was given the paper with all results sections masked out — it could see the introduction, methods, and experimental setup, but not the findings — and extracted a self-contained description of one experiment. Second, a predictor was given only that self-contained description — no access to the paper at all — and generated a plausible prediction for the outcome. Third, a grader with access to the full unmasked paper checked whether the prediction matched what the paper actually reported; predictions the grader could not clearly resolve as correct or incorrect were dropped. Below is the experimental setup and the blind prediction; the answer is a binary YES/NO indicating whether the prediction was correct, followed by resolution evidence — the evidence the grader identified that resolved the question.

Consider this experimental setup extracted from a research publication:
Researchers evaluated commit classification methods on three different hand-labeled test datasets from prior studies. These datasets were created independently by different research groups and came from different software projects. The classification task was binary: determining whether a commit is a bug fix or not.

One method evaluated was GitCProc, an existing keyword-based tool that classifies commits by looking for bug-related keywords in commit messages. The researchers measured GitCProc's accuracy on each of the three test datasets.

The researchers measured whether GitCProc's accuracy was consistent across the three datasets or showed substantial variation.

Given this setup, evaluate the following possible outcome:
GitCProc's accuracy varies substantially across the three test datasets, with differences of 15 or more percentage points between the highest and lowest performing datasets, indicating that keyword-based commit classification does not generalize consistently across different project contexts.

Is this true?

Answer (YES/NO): NO